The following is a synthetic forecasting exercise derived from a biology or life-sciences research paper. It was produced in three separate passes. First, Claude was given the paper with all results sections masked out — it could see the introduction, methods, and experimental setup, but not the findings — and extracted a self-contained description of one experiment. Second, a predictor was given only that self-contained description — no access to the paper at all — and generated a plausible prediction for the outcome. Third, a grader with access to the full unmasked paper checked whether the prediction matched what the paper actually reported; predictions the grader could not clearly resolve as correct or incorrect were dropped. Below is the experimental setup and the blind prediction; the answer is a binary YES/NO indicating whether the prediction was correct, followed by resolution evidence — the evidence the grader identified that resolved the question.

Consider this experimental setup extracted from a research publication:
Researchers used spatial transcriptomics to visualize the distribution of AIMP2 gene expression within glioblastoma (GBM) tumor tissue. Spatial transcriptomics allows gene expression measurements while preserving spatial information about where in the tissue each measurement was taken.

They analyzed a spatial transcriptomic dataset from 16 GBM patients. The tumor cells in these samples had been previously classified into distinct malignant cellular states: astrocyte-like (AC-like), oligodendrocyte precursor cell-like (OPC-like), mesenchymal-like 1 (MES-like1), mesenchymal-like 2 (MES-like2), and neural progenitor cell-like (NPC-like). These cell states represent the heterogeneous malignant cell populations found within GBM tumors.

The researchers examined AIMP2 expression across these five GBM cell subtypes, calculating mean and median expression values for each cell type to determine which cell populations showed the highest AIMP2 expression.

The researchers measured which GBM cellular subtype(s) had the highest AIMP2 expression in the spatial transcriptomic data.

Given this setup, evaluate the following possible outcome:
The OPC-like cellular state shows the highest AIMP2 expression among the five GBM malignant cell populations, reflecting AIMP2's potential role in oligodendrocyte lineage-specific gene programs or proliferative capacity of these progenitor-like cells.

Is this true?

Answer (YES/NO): NO